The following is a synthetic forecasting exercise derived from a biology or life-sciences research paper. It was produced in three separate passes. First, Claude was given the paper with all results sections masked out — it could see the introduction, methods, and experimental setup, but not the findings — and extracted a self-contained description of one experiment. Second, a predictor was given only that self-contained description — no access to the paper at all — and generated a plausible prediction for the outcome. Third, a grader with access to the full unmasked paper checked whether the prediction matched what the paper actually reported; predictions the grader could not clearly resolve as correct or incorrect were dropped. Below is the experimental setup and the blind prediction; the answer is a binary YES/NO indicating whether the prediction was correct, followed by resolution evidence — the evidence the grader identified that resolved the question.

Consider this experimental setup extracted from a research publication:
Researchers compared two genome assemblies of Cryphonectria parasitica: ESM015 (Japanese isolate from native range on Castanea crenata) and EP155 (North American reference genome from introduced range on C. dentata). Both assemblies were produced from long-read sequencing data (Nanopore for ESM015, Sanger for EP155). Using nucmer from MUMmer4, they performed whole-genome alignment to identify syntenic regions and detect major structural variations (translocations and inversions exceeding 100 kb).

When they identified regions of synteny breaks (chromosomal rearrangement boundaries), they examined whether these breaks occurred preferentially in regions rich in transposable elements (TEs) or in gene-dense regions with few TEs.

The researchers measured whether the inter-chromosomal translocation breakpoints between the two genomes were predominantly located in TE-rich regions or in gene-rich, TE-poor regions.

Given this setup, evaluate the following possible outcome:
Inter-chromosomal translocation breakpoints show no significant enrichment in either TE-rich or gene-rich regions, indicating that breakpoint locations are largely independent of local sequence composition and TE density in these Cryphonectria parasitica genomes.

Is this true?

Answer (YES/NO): NO